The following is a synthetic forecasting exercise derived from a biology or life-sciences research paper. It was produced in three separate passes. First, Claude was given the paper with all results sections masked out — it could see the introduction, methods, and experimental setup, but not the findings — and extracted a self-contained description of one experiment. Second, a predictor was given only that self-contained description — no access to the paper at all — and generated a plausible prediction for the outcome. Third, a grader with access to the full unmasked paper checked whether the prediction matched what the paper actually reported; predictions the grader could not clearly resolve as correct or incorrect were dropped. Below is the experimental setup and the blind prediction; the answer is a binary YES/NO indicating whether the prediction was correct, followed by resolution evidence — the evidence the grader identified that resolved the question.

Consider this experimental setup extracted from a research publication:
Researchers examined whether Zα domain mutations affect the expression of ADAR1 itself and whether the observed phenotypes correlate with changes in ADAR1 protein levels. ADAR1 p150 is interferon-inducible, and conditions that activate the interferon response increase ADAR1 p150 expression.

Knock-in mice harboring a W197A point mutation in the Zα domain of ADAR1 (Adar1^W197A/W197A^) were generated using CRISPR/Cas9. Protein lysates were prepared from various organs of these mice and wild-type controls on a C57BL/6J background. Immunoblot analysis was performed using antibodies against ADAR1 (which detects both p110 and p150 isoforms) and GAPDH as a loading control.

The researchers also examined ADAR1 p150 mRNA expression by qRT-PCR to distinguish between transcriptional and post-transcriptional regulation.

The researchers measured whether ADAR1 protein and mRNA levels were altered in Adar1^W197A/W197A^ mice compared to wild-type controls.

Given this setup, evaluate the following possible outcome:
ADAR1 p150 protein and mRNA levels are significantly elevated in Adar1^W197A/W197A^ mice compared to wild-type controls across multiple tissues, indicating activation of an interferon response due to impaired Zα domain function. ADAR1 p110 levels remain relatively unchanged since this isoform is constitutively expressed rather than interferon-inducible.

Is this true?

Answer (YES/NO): NO